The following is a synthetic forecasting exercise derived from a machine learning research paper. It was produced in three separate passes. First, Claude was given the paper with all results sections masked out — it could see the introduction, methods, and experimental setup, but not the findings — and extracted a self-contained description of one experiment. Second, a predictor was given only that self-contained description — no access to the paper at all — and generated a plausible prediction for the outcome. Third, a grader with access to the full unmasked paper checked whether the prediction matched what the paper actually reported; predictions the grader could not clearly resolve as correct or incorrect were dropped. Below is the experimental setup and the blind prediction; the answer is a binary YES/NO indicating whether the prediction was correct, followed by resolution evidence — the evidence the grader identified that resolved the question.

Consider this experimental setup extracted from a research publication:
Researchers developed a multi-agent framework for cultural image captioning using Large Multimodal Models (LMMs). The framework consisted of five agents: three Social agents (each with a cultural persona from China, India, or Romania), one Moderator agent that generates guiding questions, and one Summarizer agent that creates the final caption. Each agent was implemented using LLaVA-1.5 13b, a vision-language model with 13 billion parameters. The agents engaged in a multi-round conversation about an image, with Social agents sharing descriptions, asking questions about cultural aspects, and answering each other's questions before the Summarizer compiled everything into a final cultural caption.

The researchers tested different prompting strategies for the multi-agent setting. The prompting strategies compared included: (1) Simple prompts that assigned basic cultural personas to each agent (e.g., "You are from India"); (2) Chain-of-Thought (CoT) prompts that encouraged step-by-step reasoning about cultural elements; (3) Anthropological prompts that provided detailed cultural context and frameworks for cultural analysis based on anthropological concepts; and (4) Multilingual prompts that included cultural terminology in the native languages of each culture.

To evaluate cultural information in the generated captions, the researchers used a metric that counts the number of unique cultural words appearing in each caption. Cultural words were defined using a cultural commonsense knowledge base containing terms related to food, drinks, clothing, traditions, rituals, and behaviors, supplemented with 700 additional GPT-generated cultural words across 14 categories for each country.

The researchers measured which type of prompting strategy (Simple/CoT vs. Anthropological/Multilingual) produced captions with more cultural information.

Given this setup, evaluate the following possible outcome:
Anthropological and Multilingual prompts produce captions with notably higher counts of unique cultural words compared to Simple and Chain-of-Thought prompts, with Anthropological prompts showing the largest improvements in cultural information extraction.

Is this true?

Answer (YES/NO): NO